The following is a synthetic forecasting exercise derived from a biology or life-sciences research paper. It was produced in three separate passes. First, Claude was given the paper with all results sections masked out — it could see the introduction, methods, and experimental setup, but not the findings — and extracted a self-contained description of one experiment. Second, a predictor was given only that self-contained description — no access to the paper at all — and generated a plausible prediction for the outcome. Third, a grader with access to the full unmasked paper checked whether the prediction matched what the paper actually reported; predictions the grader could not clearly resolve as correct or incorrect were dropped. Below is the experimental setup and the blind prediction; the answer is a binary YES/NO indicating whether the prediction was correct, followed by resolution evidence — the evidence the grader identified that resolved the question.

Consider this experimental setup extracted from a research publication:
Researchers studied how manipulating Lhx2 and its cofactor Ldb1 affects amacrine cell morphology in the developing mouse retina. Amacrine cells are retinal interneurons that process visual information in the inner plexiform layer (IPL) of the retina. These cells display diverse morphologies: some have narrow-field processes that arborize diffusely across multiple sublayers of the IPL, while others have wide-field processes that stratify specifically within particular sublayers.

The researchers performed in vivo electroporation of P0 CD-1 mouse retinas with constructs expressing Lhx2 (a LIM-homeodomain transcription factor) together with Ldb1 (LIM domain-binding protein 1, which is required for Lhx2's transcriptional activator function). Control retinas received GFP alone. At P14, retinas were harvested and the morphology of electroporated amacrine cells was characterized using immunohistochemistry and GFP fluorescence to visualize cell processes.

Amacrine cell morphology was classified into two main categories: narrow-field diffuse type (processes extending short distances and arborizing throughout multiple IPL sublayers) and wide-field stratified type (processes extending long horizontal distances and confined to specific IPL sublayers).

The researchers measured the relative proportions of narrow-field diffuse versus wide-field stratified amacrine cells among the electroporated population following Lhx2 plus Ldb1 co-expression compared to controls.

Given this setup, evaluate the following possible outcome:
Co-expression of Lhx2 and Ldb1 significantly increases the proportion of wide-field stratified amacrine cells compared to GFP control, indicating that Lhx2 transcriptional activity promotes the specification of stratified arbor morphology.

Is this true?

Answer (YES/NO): YES